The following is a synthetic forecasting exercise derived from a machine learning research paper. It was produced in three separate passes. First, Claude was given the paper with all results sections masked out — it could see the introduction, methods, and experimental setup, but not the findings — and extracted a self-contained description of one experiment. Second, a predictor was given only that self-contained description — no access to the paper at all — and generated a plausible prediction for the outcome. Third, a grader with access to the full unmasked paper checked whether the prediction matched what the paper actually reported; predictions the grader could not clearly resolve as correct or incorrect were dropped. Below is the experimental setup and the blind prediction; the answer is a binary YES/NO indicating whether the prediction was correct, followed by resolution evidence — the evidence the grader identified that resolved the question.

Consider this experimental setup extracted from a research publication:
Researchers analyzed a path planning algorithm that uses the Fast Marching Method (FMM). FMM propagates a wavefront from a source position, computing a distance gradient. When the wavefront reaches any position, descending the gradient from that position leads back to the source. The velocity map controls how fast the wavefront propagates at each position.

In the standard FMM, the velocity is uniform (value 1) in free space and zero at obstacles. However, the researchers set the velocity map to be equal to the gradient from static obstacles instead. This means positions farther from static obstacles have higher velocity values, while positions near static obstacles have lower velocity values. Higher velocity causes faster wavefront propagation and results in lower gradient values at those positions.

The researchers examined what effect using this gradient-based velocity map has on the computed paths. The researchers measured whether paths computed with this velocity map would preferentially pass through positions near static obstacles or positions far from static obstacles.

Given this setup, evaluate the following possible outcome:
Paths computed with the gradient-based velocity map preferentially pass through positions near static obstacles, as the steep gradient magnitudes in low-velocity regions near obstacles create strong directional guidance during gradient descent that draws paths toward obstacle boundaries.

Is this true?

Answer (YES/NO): NO